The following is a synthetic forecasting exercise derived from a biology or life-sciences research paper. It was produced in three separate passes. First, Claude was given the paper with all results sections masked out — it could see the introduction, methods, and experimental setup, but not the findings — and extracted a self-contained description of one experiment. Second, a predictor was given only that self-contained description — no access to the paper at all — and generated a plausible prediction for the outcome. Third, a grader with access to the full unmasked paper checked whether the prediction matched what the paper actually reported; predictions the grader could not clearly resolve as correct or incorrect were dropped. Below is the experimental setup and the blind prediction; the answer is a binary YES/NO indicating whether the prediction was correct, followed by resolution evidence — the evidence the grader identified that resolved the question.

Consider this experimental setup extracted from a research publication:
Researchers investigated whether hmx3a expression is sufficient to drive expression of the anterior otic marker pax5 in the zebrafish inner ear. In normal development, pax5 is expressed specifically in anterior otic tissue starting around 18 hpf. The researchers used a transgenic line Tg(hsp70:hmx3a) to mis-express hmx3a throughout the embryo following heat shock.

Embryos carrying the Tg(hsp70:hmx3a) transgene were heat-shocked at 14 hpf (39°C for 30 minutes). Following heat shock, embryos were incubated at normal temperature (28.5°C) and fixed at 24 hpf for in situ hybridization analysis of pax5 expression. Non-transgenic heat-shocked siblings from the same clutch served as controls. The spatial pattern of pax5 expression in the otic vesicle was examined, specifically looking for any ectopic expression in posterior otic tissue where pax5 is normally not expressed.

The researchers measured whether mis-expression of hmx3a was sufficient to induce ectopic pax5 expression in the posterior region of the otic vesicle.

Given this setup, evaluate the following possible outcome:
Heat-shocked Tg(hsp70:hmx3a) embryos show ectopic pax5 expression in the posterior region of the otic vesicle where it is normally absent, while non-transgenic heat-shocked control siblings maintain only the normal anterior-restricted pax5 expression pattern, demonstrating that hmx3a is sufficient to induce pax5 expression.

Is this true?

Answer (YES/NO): NO